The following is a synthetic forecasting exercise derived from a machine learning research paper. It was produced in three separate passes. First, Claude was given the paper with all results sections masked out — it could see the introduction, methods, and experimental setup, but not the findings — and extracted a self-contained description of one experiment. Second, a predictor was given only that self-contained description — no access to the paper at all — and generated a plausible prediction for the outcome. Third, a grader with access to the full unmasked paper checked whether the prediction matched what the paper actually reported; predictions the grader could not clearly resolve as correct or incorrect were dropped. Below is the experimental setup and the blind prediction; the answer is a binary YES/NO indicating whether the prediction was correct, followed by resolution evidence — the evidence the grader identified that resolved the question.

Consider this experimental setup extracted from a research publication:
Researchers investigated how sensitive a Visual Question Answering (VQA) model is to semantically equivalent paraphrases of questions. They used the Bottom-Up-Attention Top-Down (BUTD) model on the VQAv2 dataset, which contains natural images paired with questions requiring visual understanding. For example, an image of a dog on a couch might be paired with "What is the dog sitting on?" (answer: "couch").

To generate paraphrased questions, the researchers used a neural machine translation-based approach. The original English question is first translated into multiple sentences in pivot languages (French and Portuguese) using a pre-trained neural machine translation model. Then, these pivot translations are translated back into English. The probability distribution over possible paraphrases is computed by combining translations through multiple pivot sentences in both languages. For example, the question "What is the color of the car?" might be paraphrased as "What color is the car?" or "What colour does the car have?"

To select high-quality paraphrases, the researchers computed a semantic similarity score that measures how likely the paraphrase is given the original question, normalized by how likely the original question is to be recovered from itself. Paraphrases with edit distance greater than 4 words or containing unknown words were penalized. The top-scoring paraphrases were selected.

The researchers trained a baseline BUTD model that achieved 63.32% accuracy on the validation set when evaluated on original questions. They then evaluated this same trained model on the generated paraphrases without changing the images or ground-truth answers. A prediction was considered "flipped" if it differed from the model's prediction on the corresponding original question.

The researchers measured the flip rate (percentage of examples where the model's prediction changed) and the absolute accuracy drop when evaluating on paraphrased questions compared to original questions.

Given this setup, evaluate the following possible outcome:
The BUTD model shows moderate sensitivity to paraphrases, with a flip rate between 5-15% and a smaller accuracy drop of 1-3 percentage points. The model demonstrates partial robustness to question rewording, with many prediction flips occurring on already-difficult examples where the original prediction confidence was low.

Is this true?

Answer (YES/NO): NO